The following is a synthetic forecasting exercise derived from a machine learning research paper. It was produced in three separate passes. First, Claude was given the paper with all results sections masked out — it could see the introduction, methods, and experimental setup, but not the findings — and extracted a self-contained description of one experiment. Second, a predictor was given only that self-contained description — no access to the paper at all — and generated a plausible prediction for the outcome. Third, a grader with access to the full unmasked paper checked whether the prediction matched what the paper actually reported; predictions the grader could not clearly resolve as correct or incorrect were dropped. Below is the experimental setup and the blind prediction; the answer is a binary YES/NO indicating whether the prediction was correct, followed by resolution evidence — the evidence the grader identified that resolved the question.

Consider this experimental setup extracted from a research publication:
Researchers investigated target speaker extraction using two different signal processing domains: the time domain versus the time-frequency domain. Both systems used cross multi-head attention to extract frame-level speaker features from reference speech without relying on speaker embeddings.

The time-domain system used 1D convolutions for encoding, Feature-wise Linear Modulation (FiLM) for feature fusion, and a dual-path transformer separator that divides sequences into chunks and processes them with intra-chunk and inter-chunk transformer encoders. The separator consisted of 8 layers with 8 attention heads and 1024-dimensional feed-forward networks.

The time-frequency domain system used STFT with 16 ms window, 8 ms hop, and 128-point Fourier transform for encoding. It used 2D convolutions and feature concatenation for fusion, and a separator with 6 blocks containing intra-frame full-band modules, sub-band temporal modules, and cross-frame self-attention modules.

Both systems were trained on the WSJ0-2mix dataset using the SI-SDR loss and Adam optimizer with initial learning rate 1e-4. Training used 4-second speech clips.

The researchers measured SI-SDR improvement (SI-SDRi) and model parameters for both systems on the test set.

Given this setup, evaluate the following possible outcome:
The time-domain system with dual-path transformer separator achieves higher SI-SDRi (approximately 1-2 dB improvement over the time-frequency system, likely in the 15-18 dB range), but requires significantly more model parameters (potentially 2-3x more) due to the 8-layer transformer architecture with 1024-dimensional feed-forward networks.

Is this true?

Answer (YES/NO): NO